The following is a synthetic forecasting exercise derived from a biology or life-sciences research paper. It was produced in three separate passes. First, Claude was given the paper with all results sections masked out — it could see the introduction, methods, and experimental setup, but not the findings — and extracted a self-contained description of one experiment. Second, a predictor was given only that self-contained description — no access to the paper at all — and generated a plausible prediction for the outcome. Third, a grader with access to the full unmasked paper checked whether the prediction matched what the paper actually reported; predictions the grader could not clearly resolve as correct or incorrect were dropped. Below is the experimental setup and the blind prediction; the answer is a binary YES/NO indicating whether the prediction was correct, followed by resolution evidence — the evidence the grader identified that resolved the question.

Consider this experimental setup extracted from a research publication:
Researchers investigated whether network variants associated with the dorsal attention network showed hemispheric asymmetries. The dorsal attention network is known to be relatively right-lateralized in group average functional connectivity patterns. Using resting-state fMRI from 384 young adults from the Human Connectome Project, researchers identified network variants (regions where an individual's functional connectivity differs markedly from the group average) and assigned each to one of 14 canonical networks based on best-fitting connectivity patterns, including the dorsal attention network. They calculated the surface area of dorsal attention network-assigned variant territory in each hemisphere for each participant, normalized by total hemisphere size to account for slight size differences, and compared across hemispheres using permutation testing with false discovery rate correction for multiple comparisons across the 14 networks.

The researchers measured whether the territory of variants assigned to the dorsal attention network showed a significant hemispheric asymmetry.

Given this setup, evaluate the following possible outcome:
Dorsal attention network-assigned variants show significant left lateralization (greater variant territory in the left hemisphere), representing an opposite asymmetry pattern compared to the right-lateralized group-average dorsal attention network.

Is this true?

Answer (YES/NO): NO